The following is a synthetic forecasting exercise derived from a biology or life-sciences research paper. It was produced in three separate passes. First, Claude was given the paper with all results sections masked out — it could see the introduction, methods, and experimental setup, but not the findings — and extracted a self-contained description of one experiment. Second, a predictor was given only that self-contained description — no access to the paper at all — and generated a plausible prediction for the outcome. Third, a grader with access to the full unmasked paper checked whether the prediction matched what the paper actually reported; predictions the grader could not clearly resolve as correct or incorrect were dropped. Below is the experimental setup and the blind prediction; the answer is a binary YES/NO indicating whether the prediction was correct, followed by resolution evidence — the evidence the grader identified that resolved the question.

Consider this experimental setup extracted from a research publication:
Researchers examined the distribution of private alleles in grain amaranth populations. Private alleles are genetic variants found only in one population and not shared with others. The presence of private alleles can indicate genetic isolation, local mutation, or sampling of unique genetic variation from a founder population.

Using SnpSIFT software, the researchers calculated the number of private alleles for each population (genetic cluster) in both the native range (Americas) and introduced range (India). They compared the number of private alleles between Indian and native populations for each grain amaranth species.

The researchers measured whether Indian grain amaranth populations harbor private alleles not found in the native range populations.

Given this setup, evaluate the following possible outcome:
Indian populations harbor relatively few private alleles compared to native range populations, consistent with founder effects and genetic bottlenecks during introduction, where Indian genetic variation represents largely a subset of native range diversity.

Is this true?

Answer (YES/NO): NO